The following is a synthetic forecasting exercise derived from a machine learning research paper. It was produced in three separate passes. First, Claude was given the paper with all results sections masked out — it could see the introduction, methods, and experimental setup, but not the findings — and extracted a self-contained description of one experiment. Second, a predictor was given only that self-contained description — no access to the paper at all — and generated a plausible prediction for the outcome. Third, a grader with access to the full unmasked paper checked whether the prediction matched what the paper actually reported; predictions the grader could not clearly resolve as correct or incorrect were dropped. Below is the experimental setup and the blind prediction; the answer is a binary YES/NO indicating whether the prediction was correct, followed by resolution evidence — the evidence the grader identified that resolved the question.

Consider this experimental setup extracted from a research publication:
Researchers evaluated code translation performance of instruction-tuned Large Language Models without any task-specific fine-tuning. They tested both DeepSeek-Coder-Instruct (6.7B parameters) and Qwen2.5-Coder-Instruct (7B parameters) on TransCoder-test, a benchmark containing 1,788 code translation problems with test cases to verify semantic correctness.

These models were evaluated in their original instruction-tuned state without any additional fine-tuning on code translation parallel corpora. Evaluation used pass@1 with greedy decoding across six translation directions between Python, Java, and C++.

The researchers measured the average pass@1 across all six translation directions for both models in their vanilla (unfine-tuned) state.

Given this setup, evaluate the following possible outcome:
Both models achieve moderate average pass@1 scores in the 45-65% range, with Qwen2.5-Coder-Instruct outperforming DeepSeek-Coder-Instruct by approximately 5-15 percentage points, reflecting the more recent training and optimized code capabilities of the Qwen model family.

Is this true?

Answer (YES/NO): NO